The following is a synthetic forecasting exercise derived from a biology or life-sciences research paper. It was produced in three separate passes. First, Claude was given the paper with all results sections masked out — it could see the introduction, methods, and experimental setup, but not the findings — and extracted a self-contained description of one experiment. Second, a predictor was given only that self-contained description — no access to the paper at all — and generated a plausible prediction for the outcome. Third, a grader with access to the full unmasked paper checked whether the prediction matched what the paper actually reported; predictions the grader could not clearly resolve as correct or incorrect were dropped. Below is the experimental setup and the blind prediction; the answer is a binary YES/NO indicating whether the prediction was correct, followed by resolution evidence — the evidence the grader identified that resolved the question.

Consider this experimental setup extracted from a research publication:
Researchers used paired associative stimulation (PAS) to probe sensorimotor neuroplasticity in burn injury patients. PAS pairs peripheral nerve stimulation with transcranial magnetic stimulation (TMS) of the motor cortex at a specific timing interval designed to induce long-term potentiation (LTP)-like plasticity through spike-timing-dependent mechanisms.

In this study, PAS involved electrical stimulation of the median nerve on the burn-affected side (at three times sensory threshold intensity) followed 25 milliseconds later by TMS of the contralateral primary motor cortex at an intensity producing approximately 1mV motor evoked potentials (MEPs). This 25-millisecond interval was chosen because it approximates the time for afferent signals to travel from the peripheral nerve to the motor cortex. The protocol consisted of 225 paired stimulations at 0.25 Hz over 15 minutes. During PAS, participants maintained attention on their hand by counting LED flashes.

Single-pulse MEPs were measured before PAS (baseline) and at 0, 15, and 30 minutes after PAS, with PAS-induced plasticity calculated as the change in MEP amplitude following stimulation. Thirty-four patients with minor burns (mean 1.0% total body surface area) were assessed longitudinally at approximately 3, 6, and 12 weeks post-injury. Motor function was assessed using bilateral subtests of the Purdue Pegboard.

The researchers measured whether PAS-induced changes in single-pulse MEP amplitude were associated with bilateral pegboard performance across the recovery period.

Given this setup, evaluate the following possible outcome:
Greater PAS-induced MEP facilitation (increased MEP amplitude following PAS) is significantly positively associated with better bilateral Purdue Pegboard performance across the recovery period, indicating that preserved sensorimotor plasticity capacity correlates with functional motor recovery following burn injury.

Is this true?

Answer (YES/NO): NO